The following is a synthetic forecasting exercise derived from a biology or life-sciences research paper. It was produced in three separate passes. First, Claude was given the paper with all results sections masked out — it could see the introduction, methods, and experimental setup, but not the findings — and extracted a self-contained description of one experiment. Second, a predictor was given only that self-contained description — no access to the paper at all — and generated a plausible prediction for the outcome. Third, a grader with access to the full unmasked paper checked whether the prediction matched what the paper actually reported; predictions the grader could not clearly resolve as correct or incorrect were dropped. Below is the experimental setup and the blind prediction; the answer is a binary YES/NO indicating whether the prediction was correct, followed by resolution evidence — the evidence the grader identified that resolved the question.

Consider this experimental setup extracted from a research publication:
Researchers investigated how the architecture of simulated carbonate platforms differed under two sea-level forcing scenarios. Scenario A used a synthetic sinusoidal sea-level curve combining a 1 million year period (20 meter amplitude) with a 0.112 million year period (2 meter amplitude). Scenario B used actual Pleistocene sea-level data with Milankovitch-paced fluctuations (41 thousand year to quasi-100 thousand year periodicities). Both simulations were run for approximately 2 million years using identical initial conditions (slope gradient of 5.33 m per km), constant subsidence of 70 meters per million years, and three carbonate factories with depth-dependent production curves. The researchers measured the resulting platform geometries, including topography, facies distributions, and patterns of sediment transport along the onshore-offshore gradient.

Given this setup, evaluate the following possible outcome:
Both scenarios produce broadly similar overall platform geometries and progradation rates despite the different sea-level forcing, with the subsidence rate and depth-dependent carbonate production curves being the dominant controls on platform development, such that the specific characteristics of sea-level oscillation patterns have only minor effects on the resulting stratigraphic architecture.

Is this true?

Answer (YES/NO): NO